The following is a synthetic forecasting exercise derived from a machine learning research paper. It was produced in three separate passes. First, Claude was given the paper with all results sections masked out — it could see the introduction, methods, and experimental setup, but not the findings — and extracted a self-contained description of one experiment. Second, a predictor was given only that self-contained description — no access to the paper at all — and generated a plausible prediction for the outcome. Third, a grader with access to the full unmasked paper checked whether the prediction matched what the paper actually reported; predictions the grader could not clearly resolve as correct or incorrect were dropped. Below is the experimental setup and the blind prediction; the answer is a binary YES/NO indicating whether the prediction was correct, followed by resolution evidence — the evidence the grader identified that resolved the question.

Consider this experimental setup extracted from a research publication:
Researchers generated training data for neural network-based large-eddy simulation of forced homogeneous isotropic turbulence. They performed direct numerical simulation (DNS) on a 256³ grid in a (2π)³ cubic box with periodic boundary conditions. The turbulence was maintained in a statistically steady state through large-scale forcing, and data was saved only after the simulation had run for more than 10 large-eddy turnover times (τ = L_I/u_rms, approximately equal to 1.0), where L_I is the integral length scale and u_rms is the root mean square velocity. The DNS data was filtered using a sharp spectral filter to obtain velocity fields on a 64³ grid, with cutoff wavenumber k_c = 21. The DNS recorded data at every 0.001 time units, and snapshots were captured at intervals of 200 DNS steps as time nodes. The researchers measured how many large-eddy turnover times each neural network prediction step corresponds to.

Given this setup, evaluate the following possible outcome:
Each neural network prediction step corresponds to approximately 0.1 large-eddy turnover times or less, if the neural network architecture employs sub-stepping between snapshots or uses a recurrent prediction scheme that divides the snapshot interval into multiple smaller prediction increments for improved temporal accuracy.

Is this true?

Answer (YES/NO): NO